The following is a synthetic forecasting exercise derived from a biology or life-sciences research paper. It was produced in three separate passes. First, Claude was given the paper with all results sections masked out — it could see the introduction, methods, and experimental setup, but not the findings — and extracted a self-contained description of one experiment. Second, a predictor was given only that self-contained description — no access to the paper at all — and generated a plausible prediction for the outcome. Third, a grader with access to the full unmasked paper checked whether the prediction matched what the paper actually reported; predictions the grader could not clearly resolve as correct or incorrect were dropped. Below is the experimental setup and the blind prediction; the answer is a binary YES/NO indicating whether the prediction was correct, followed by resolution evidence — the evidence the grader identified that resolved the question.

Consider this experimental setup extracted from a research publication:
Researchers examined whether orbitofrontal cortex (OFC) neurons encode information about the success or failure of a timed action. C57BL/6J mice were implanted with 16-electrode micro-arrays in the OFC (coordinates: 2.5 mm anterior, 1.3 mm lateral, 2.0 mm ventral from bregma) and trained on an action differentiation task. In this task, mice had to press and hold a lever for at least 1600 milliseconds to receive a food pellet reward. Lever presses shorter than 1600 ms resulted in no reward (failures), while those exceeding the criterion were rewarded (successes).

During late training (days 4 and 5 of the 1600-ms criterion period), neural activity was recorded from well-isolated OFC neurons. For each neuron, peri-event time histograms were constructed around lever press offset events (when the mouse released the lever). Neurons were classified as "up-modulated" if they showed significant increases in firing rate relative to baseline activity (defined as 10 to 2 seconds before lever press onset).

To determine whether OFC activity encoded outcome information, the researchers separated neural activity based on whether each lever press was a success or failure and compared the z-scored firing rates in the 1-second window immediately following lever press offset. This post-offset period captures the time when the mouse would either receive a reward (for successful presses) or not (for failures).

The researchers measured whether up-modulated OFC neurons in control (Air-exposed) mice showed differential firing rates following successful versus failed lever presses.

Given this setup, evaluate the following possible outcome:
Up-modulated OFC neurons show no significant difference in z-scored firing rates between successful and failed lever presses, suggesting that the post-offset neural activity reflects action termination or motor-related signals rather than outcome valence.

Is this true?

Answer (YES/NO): NO